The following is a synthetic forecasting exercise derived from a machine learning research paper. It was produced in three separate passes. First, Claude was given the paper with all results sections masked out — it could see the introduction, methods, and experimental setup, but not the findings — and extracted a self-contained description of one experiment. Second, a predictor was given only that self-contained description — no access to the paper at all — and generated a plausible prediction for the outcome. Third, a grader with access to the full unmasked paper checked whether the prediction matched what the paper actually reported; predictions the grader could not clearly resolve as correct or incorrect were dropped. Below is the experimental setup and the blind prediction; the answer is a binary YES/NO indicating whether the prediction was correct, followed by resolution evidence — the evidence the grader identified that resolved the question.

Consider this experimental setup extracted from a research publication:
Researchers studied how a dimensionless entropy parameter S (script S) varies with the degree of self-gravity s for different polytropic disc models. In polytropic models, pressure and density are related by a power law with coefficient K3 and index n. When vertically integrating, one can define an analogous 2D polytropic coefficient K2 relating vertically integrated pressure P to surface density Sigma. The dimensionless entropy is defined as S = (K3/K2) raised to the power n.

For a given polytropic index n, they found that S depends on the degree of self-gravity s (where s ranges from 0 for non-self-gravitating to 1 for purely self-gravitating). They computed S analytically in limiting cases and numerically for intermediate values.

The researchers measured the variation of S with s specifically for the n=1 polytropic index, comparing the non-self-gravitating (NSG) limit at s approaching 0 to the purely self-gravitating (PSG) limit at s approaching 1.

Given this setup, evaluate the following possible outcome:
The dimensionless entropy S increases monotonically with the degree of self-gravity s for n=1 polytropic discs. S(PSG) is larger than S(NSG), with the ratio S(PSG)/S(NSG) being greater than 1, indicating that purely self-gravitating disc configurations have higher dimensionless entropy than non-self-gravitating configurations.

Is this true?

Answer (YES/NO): NO